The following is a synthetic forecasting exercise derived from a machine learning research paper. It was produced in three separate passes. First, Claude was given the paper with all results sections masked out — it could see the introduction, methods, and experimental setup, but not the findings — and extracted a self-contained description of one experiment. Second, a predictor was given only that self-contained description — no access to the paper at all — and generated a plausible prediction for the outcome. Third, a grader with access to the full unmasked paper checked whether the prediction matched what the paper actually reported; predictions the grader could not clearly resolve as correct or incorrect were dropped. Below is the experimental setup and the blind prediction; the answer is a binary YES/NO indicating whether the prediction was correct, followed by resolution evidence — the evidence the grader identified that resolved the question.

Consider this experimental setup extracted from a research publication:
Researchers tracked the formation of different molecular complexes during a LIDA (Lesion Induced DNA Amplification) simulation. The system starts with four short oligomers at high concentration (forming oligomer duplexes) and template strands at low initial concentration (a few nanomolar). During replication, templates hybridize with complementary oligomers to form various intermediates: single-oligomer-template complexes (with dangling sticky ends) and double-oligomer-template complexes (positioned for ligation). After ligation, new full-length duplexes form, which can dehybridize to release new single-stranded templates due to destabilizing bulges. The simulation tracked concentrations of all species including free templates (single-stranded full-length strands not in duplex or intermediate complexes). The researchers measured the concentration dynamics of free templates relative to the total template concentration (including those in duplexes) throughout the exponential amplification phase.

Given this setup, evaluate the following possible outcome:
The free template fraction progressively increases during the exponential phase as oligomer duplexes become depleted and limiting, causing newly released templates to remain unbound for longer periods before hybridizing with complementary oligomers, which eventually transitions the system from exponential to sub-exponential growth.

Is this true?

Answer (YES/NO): NO